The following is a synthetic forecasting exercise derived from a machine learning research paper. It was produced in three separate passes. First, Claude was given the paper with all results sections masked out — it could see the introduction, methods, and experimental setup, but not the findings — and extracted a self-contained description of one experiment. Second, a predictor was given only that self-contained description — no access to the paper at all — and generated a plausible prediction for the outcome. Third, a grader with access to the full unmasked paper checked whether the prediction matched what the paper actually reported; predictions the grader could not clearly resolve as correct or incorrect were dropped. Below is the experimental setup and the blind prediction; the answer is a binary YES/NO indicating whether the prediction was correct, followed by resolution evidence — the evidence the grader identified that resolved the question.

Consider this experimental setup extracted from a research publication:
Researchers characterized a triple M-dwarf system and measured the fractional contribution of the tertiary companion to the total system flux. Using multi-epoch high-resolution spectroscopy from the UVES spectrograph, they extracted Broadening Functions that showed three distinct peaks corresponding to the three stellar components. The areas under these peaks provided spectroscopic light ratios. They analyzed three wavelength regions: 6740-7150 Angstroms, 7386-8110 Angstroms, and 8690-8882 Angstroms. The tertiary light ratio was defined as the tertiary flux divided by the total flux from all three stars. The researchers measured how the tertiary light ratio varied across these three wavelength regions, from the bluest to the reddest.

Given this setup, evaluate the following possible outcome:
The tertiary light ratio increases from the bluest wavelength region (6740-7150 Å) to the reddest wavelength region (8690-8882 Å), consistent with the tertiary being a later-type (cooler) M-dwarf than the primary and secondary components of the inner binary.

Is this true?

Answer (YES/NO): YES